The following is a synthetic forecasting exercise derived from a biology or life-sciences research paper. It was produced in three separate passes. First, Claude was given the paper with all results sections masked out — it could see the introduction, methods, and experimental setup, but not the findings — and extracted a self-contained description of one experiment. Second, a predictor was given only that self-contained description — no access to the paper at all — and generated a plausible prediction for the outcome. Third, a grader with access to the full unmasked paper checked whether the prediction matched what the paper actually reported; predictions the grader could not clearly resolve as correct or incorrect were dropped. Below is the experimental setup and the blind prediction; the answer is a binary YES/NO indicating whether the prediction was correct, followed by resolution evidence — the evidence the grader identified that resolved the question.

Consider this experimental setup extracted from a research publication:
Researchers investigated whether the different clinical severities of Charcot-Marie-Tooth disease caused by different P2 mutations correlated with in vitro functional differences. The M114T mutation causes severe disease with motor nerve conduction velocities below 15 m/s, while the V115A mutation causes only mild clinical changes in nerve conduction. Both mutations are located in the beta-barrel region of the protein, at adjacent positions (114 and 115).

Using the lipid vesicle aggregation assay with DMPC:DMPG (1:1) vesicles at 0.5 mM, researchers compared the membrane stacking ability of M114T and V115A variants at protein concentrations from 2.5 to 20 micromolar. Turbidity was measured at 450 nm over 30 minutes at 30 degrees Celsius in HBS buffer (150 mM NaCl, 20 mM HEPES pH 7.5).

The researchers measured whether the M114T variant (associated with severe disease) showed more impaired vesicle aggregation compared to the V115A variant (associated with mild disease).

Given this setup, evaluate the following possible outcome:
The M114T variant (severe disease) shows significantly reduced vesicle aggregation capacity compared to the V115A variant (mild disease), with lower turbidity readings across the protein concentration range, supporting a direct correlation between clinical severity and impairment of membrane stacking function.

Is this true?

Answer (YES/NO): NO